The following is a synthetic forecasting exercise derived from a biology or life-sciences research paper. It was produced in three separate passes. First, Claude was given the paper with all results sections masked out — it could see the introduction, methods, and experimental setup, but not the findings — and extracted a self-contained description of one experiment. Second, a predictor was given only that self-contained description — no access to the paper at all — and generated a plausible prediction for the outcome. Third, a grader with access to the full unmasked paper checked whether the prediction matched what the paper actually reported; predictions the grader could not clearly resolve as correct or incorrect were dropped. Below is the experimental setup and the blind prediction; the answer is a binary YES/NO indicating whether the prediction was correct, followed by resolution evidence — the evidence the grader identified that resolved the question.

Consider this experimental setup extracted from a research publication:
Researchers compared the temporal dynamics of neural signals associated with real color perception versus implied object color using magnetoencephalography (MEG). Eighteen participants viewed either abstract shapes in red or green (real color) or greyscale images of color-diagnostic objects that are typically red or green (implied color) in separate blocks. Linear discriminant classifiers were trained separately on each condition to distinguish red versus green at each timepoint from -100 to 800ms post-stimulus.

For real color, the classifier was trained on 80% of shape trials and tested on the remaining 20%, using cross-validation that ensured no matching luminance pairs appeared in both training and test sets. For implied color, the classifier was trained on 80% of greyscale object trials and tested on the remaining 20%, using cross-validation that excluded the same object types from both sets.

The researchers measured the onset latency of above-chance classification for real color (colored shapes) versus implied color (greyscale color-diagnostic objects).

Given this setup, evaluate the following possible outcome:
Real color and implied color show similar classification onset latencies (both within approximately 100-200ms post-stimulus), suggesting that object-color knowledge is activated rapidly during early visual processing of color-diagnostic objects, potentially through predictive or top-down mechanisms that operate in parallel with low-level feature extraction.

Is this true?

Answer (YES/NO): NO